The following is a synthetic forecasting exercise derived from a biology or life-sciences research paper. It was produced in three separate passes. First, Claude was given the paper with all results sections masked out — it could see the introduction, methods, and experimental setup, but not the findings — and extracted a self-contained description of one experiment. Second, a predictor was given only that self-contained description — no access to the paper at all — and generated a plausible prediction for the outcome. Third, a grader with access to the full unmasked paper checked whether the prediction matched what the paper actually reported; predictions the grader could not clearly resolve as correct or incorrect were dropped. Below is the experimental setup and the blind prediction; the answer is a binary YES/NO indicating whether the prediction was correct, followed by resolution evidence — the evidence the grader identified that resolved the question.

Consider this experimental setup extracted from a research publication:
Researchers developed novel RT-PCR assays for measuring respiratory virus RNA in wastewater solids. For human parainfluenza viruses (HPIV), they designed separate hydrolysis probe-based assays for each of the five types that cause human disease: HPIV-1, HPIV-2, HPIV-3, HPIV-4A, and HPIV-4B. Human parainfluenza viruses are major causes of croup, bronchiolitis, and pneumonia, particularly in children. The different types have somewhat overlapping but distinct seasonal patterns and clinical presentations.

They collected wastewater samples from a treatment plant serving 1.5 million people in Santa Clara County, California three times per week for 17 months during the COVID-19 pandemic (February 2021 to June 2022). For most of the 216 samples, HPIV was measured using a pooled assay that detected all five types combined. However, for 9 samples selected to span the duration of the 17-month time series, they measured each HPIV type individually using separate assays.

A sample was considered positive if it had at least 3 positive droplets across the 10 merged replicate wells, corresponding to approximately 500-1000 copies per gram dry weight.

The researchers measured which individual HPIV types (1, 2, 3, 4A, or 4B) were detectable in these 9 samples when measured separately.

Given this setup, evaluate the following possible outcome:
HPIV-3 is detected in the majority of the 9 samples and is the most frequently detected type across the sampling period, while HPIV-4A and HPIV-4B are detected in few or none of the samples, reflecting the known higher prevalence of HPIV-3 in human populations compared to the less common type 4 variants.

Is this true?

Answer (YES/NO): NO